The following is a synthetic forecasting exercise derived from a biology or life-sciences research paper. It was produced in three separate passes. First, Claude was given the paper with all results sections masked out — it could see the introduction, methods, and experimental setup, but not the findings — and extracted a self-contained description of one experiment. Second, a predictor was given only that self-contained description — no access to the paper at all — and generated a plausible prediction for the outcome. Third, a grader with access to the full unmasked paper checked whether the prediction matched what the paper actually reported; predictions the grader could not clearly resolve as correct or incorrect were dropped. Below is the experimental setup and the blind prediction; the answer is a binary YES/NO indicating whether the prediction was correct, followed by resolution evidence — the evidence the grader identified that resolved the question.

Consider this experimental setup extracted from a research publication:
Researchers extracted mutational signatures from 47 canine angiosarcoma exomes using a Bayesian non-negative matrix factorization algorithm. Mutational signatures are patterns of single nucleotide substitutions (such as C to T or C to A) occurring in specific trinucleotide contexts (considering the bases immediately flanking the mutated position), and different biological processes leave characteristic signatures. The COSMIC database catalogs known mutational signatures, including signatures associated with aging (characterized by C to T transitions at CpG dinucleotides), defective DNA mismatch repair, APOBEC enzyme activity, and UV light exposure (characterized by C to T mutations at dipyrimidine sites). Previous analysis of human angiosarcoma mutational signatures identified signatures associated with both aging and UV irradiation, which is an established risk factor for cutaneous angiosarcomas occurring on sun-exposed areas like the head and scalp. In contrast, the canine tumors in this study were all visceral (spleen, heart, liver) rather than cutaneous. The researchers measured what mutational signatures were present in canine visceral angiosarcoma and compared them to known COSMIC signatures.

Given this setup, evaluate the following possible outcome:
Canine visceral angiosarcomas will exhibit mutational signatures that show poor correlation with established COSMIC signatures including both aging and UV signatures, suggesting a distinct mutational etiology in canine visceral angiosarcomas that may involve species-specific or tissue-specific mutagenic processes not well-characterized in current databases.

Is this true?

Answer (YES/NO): NO